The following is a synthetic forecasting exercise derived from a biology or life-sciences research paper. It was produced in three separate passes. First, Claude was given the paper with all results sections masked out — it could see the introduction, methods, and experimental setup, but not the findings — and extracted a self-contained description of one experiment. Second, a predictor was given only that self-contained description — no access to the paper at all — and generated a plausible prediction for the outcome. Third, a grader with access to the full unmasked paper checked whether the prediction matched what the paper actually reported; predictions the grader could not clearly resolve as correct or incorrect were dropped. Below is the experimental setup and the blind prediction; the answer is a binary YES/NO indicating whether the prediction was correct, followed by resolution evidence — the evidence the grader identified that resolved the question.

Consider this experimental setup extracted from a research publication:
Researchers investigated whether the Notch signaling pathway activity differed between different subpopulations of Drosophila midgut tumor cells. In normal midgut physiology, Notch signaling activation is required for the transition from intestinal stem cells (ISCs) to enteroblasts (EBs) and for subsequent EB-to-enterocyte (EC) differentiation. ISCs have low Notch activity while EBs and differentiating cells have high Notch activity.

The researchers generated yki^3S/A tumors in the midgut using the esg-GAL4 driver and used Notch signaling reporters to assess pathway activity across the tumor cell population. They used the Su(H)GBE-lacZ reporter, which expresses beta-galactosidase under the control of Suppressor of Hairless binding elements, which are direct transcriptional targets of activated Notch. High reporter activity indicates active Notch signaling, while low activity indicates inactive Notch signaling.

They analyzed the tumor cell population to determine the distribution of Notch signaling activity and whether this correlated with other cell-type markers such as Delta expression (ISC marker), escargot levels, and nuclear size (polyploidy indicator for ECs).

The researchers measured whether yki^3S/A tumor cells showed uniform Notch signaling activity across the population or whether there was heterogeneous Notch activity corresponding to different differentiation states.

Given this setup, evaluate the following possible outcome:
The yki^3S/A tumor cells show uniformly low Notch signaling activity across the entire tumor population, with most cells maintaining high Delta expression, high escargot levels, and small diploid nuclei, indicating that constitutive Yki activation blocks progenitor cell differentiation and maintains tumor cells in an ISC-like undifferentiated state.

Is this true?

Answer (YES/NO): NO